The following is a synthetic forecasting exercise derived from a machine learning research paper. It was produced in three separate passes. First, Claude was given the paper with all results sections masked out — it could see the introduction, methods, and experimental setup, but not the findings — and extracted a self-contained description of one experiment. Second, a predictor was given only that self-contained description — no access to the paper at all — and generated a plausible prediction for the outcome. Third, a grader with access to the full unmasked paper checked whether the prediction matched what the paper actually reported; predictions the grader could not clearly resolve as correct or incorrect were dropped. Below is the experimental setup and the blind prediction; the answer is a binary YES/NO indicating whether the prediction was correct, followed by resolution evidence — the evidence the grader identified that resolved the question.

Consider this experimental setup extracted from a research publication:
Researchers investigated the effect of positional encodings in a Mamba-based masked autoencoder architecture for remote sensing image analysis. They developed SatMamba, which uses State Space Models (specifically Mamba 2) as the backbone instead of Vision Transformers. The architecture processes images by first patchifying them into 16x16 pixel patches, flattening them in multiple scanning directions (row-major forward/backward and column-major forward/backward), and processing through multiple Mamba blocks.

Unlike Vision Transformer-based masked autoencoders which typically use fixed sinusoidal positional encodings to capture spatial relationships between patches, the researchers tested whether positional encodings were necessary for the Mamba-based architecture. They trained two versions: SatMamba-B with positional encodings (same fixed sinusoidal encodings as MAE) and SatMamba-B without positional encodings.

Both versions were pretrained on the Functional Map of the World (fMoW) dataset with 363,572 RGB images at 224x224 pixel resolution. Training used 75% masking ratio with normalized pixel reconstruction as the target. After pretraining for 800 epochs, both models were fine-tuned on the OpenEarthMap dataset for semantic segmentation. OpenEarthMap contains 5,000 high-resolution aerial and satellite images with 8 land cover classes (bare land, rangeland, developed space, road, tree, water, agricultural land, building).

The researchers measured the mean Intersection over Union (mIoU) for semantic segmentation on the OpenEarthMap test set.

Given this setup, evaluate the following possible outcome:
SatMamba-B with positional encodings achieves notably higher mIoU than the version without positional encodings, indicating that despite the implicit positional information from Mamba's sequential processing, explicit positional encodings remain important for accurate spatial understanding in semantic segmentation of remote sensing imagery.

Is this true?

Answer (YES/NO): NO